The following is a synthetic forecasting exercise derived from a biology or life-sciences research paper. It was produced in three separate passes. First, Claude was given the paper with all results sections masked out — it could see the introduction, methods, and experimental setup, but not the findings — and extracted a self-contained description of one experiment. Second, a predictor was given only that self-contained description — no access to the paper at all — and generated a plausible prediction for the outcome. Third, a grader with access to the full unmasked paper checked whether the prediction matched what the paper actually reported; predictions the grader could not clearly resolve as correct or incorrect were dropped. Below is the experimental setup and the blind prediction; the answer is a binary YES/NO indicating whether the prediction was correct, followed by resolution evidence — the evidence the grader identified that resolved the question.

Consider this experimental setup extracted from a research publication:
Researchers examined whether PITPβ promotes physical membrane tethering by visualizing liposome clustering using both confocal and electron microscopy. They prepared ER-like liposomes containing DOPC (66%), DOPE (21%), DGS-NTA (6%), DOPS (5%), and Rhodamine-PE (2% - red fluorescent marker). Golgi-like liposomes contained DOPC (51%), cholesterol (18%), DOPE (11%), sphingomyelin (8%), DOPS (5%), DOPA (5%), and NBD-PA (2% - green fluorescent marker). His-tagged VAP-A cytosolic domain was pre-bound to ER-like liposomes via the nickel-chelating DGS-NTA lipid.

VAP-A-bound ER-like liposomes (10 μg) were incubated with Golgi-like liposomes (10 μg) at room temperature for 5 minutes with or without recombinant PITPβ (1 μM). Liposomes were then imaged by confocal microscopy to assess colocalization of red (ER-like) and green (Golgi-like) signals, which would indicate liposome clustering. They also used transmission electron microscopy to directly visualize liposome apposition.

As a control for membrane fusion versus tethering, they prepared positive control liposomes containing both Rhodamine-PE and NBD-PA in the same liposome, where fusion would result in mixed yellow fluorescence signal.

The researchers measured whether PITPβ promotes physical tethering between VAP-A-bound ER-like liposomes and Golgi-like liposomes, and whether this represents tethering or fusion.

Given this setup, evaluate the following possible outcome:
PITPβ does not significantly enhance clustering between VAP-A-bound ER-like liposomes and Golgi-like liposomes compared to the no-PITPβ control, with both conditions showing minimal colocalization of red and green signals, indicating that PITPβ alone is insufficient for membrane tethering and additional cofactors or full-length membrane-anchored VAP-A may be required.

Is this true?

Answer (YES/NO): NO